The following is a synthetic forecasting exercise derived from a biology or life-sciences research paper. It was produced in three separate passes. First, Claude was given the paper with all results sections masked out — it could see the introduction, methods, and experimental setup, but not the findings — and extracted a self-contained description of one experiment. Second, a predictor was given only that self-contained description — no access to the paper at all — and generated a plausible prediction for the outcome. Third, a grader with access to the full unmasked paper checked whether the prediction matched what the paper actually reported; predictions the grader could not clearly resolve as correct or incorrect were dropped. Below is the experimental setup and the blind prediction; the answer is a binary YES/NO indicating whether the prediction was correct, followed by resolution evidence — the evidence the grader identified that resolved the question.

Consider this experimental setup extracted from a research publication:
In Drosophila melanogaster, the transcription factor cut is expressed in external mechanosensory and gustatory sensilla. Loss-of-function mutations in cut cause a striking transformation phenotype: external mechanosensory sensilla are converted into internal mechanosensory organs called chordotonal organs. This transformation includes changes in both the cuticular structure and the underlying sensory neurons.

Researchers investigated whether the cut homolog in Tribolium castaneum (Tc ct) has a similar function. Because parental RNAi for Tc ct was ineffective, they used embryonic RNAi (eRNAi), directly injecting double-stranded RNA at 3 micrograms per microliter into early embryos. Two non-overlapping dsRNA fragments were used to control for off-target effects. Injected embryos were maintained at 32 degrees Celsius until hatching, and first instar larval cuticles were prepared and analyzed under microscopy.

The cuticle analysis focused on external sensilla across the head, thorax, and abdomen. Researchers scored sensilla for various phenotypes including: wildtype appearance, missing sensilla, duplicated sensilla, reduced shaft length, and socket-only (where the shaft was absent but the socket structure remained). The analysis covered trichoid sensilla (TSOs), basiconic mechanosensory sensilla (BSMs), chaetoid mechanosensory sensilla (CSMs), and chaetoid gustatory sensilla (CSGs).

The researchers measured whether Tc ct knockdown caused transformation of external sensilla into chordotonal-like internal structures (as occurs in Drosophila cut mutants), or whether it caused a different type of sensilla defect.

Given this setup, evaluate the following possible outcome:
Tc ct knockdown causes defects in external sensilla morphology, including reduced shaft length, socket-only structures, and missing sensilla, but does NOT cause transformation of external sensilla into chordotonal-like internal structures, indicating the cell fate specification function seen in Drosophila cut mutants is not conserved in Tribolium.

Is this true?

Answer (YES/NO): YES